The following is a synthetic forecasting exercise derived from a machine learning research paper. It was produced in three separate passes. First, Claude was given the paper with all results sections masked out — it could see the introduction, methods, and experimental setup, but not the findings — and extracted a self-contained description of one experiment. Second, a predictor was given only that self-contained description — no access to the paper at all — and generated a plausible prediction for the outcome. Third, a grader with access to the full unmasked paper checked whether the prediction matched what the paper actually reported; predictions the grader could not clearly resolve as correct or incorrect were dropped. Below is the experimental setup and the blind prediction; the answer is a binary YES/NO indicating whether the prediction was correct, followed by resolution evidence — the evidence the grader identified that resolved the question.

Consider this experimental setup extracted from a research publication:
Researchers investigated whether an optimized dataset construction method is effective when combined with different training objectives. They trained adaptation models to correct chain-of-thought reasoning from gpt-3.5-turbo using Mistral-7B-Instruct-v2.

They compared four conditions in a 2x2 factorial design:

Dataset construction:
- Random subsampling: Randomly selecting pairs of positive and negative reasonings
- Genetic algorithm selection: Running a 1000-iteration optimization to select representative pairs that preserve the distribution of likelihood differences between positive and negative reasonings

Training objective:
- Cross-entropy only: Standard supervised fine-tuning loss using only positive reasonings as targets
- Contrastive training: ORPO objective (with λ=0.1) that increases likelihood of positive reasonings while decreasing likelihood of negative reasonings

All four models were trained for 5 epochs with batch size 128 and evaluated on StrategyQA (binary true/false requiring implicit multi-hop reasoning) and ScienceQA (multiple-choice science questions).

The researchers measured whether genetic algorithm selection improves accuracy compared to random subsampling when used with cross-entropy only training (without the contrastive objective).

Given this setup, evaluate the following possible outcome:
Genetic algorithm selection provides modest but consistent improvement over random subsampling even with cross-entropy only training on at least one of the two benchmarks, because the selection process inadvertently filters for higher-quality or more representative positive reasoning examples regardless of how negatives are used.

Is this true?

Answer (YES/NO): NO